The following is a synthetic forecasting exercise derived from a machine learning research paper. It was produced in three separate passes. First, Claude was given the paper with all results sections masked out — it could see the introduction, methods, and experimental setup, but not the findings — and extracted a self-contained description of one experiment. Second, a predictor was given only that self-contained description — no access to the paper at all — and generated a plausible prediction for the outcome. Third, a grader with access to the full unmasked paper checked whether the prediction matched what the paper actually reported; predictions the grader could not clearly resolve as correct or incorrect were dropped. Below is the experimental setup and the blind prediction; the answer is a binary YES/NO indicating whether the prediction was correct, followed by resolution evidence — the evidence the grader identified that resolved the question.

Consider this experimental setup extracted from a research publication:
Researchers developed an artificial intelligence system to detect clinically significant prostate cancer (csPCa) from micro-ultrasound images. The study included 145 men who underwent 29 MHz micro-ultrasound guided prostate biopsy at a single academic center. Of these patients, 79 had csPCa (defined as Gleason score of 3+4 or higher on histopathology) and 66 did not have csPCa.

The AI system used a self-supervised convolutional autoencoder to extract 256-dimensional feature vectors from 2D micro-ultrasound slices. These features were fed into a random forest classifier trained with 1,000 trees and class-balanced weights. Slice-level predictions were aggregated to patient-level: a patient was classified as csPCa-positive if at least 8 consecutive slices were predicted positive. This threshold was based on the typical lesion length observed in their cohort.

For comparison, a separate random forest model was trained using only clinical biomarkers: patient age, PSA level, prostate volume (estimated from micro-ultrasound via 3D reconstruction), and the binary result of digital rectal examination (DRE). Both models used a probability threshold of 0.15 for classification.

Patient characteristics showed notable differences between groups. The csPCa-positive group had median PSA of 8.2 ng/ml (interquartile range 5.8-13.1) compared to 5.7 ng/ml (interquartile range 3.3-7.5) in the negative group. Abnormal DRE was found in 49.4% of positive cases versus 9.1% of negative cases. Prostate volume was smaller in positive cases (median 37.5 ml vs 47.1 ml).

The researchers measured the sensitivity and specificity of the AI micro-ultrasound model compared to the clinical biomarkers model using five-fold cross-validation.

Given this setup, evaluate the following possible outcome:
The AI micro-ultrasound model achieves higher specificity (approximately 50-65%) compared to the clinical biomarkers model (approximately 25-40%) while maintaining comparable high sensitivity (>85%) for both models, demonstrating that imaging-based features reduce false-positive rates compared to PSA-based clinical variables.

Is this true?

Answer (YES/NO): NO